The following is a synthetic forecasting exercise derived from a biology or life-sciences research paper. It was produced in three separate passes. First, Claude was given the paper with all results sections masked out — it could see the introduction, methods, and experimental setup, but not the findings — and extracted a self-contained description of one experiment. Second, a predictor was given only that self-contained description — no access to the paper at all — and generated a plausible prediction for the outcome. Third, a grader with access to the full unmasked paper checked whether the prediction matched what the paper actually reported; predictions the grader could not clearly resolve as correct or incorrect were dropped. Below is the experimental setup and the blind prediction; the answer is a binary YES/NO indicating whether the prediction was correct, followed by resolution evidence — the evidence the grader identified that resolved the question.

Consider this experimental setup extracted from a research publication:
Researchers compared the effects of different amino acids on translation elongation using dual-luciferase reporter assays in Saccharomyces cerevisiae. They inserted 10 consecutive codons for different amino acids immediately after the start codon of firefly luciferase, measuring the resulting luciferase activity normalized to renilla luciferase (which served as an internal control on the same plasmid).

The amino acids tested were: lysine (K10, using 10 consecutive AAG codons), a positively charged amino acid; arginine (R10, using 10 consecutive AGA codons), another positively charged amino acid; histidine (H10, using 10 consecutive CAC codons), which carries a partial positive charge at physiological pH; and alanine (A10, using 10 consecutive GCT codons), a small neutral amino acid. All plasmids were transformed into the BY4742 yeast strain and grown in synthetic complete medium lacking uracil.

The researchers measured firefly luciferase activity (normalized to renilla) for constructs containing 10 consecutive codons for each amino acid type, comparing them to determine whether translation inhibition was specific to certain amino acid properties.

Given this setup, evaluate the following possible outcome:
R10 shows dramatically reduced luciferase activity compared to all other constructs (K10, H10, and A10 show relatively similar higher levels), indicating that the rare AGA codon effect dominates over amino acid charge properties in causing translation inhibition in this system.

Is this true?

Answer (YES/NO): NO